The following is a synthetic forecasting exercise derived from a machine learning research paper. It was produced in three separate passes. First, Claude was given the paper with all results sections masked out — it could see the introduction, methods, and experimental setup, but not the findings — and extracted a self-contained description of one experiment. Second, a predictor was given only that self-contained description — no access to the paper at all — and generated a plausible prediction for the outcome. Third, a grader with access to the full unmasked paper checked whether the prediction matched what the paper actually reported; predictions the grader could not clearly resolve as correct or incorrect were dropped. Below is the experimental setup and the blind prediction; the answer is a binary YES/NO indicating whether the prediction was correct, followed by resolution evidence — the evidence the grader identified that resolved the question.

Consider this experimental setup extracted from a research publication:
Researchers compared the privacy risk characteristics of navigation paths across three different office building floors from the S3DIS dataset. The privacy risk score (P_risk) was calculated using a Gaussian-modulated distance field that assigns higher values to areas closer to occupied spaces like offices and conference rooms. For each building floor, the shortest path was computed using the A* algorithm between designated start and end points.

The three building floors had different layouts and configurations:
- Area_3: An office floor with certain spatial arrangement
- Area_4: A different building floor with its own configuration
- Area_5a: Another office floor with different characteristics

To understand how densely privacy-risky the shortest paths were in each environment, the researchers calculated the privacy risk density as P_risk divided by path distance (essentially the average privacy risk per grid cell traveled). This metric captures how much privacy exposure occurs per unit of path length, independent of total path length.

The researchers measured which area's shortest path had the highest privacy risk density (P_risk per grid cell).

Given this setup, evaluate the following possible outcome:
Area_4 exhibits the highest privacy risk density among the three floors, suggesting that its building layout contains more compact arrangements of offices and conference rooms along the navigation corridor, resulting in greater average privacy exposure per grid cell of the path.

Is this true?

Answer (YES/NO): NO